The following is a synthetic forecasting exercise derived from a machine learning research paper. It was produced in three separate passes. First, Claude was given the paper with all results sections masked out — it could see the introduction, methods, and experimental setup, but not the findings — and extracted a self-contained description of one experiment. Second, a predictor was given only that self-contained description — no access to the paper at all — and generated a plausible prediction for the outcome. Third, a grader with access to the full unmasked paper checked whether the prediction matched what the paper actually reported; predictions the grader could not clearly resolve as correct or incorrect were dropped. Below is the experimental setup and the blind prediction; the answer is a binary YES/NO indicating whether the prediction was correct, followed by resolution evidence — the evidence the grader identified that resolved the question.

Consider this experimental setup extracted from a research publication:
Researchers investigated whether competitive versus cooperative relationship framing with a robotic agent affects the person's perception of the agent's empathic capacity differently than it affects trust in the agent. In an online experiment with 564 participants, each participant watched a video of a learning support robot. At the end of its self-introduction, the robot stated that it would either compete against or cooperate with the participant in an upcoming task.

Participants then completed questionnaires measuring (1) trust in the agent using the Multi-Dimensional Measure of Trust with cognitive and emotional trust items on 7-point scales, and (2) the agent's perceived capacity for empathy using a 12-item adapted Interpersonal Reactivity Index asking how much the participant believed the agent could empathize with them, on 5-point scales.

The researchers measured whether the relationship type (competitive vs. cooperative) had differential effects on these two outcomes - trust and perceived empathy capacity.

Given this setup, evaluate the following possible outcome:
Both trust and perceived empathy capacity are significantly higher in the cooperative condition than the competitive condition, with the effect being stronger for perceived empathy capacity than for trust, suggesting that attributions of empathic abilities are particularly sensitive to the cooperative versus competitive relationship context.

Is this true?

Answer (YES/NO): NO